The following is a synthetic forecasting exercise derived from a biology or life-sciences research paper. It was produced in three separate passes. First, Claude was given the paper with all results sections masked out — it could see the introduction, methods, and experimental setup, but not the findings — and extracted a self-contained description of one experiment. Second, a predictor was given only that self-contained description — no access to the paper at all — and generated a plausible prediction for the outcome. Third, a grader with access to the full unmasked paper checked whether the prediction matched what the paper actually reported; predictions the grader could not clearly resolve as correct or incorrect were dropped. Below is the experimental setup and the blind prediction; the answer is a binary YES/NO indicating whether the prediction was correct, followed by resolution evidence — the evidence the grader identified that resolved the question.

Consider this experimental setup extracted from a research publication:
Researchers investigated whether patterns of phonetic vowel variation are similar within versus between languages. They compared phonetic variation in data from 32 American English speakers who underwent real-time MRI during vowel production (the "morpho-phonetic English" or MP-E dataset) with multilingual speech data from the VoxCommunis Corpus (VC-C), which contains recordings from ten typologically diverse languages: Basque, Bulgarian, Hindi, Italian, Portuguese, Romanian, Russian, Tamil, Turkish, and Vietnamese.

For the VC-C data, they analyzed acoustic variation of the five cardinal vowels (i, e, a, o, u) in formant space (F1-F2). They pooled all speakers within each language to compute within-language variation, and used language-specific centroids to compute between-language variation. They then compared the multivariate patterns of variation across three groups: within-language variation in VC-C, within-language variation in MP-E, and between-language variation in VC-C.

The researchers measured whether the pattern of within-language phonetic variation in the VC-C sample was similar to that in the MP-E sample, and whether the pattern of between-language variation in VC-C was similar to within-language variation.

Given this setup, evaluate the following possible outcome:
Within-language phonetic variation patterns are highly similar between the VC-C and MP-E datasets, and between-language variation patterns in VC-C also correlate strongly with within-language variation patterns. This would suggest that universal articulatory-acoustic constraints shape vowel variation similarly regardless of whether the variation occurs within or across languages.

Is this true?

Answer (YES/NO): YES